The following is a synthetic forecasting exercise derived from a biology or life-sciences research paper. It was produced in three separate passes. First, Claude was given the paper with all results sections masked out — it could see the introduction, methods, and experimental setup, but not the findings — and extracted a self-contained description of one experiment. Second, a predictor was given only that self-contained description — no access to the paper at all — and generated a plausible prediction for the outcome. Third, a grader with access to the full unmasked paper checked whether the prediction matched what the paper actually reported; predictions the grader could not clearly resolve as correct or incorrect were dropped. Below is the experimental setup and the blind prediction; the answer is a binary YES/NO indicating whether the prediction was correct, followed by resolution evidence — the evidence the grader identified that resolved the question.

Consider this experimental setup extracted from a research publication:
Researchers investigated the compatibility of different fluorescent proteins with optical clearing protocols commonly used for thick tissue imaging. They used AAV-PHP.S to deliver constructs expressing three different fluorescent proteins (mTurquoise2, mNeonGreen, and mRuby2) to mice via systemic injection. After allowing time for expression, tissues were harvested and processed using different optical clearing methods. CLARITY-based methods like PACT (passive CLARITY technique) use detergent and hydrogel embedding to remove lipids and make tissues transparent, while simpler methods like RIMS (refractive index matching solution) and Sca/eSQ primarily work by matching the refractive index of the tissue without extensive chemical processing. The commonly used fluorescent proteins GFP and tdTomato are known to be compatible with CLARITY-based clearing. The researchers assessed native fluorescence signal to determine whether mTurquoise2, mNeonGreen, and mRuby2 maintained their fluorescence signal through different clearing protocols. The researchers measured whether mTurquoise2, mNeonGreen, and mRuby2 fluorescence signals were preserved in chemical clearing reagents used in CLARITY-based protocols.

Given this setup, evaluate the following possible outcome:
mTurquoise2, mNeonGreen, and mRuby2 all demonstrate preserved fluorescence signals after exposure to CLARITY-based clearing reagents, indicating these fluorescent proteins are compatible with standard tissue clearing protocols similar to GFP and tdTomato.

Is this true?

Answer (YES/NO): NO